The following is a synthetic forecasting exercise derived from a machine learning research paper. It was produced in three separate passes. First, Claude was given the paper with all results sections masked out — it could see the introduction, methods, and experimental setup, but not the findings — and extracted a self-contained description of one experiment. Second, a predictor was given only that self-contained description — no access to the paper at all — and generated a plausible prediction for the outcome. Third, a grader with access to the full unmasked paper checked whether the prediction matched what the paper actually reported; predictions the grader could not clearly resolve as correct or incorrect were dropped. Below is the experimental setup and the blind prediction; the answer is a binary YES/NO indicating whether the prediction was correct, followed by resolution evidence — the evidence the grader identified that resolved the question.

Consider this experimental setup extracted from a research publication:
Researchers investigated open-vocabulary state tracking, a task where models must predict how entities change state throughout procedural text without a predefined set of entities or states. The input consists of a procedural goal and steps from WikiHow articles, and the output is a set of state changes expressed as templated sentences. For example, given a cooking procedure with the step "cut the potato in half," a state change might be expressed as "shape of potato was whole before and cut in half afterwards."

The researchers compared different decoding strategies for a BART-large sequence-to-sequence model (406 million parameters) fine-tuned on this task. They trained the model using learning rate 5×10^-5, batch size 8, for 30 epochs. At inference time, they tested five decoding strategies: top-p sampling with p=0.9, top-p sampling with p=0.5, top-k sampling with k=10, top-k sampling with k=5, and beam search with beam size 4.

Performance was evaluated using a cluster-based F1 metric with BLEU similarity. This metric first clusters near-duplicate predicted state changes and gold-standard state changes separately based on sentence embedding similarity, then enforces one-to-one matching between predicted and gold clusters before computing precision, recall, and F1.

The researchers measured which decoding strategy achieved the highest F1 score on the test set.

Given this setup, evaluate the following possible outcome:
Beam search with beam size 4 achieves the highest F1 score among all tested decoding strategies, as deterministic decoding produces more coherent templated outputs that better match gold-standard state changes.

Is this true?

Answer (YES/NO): YES